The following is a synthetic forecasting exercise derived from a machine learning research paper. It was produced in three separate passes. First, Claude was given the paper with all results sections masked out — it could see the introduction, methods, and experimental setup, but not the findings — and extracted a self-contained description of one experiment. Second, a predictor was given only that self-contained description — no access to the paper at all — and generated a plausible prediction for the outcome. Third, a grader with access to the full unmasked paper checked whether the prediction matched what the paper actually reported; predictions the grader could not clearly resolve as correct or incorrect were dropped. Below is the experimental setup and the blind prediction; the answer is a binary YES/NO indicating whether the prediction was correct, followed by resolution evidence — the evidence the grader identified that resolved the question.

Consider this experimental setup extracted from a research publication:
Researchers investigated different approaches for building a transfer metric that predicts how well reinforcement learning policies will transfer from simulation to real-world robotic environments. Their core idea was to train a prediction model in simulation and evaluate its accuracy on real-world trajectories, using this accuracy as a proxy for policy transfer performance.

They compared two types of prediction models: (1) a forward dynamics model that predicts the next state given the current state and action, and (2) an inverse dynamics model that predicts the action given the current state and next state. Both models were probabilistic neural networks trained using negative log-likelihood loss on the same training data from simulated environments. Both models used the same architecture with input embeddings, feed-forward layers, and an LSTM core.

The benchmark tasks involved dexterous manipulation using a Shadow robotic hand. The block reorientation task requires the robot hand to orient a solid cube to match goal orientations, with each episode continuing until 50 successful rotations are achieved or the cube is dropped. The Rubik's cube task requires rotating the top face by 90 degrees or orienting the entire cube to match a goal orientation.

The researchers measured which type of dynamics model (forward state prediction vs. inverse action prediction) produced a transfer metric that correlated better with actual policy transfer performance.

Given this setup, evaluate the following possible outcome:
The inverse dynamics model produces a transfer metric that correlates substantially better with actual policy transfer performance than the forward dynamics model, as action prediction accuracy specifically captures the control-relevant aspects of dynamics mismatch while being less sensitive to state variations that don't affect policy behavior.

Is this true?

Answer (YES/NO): NO